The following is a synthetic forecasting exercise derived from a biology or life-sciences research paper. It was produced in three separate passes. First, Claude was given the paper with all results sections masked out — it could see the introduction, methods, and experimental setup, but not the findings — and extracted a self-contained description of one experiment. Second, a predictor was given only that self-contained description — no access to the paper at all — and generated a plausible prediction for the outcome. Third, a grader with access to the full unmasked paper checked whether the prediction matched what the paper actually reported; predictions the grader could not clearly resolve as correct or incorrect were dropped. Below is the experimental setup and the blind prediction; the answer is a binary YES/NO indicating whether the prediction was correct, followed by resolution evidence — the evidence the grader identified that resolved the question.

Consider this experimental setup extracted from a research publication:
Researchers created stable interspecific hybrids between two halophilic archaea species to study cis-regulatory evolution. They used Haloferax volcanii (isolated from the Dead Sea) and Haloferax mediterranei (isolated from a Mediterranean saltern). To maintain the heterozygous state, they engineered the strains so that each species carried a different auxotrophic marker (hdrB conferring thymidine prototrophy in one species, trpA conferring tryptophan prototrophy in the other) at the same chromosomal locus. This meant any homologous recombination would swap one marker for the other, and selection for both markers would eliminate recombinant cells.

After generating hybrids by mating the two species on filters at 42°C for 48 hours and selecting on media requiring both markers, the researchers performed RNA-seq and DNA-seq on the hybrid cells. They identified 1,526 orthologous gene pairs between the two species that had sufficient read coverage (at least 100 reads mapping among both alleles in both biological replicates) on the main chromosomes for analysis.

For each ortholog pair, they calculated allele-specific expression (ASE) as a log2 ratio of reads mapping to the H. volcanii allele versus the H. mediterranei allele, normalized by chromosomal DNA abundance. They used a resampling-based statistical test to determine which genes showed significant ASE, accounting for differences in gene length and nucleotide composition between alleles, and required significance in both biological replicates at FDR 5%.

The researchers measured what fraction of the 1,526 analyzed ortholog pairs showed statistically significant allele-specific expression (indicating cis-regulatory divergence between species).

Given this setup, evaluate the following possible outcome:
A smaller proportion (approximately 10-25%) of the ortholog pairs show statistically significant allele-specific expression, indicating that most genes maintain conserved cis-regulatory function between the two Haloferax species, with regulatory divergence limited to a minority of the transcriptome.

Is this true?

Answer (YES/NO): NO